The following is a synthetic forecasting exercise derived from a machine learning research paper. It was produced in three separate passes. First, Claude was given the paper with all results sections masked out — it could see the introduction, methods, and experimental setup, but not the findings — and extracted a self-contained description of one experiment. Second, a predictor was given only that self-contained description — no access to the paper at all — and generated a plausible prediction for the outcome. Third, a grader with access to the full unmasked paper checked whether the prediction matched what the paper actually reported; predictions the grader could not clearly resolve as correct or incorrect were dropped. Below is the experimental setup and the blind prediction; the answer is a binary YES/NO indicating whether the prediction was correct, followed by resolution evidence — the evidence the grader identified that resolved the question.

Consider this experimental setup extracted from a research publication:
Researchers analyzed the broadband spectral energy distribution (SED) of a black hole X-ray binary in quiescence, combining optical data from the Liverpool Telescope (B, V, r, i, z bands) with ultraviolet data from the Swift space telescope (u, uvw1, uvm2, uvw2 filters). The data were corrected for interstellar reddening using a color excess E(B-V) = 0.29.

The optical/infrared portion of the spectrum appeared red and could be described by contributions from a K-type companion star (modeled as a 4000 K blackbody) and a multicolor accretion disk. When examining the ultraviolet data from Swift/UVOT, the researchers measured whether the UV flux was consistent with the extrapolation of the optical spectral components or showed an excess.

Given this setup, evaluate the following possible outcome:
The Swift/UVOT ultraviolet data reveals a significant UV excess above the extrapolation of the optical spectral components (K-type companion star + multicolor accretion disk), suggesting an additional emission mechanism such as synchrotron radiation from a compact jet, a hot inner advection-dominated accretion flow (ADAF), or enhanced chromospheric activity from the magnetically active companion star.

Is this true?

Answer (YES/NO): YES